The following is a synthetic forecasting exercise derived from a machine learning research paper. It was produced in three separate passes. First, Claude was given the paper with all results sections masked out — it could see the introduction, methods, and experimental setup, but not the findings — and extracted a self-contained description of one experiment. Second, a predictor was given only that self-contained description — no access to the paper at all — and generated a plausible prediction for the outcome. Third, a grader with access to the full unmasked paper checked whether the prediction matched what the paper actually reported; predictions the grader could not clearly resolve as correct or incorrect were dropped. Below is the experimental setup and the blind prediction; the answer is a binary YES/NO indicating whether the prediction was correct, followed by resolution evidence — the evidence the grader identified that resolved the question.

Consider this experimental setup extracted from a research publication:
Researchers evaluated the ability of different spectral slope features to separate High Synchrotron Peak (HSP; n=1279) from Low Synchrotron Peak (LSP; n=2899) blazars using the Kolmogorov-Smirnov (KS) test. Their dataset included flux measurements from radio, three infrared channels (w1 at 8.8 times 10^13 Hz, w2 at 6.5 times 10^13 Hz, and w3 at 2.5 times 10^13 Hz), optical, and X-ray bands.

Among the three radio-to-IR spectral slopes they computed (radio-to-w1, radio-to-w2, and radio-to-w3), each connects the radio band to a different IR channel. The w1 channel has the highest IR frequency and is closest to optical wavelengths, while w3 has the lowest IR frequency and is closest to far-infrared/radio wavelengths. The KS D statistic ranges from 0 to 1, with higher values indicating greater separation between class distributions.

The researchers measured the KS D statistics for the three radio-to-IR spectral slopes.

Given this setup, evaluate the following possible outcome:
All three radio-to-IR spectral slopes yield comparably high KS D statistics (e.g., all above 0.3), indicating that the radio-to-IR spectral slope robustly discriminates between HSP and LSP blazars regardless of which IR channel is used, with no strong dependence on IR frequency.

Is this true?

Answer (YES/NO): NO